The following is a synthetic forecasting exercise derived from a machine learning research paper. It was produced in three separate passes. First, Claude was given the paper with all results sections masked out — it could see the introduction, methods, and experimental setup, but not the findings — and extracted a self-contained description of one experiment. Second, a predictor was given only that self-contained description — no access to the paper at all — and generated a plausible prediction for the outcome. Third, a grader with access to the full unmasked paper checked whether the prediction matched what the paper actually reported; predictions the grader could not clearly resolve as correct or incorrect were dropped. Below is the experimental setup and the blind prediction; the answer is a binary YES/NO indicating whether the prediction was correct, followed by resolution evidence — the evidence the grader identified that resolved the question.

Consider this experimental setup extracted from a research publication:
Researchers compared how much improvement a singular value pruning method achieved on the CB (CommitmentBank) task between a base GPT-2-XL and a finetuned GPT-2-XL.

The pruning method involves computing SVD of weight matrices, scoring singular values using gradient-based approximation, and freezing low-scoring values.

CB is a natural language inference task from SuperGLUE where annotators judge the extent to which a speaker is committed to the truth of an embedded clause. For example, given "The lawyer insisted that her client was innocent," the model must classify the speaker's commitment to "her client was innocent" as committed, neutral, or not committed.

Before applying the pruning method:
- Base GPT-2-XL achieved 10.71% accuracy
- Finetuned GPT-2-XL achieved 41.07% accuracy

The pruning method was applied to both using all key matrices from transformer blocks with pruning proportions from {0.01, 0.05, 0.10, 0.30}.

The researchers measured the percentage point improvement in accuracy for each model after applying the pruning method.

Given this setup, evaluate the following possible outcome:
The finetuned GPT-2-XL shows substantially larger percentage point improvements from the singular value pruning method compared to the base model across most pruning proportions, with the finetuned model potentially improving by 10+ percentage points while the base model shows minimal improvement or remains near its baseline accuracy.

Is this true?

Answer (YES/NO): NO